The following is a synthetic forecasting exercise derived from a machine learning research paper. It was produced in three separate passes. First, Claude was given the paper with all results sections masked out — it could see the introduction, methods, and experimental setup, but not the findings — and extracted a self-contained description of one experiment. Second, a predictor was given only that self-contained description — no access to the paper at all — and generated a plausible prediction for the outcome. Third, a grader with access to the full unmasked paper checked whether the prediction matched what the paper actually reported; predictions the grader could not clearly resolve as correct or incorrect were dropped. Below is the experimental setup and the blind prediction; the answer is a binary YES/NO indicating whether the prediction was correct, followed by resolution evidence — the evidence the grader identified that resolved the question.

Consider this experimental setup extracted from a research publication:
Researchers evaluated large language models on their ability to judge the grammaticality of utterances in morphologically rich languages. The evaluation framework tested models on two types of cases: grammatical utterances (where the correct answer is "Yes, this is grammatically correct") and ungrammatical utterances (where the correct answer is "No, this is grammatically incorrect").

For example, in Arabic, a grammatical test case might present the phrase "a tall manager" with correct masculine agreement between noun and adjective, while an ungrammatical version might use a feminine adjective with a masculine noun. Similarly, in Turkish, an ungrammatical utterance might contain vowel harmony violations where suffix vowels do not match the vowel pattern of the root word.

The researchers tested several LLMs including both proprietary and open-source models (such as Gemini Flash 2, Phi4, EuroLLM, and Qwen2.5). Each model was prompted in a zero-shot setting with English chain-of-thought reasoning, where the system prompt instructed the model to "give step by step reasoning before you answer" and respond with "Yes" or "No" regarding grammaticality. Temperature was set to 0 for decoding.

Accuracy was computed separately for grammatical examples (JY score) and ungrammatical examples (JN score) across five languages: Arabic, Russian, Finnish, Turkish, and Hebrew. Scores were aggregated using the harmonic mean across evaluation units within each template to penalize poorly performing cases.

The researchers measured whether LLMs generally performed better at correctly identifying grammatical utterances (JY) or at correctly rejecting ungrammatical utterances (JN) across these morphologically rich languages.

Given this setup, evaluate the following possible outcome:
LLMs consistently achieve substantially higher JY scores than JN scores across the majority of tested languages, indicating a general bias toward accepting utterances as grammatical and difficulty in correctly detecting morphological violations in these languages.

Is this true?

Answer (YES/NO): YES